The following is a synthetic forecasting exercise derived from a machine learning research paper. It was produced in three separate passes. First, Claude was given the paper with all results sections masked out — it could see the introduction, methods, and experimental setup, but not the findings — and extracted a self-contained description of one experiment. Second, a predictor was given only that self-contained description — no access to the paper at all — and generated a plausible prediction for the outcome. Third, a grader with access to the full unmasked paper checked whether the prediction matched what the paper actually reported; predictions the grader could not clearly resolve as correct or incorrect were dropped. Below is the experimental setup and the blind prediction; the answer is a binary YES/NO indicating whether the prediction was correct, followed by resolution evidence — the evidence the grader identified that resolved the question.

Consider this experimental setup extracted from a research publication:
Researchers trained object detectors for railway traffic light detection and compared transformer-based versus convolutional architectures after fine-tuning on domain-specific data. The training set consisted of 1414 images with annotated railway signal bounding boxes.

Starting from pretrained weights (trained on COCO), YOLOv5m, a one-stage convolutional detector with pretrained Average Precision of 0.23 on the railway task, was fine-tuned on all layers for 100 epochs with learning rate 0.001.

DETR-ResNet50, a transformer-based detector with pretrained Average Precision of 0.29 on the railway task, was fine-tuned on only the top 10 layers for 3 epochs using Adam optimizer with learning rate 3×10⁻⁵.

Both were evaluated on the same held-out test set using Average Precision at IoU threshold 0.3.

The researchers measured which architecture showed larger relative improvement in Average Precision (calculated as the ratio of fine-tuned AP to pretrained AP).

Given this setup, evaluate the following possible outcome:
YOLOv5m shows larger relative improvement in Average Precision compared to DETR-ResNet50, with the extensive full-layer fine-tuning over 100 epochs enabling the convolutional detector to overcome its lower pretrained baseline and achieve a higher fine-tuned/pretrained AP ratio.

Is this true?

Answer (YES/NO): YES